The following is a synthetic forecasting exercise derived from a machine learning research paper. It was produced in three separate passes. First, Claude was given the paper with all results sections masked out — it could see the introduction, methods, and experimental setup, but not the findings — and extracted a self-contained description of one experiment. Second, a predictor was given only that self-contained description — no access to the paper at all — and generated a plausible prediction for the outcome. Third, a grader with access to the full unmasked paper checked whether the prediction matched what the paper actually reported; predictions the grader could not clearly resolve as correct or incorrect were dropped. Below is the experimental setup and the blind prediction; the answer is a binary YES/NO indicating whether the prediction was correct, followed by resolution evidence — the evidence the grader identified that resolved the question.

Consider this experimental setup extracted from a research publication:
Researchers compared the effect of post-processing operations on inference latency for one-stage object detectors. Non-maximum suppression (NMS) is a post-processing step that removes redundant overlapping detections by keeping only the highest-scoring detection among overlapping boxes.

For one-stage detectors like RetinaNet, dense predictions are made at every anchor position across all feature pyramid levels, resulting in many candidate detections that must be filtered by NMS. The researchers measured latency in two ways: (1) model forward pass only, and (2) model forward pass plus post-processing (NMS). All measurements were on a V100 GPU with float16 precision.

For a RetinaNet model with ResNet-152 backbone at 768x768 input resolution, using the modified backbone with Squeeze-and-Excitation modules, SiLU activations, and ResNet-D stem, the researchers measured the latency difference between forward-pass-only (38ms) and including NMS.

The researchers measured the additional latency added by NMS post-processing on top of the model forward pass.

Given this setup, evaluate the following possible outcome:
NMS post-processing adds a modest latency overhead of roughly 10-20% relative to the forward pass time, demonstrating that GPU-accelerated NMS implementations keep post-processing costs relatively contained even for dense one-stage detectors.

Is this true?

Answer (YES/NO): NO